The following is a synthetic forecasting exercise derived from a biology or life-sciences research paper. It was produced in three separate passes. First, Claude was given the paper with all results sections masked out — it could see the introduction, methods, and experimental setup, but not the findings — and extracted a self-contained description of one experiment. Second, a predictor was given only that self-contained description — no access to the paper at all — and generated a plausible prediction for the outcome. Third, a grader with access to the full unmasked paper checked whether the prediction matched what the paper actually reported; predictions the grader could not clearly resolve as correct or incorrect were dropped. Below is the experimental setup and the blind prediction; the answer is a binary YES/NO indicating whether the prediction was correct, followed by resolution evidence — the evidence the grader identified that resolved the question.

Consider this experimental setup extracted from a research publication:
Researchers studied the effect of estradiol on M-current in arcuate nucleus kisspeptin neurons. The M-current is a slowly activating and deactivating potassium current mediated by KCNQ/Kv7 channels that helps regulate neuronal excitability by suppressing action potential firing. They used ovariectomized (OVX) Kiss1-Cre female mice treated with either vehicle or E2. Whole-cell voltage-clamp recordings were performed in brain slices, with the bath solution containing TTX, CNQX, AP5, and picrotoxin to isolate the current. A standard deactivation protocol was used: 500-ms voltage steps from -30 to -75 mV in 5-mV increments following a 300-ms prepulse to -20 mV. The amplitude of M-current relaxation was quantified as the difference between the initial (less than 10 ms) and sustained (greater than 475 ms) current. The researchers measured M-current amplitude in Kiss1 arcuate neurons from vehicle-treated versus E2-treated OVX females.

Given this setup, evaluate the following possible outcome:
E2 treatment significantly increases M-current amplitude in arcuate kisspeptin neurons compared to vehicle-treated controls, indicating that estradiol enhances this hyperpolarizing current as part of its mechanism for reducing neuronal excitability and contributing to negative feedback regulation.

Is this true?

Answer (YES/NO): NO